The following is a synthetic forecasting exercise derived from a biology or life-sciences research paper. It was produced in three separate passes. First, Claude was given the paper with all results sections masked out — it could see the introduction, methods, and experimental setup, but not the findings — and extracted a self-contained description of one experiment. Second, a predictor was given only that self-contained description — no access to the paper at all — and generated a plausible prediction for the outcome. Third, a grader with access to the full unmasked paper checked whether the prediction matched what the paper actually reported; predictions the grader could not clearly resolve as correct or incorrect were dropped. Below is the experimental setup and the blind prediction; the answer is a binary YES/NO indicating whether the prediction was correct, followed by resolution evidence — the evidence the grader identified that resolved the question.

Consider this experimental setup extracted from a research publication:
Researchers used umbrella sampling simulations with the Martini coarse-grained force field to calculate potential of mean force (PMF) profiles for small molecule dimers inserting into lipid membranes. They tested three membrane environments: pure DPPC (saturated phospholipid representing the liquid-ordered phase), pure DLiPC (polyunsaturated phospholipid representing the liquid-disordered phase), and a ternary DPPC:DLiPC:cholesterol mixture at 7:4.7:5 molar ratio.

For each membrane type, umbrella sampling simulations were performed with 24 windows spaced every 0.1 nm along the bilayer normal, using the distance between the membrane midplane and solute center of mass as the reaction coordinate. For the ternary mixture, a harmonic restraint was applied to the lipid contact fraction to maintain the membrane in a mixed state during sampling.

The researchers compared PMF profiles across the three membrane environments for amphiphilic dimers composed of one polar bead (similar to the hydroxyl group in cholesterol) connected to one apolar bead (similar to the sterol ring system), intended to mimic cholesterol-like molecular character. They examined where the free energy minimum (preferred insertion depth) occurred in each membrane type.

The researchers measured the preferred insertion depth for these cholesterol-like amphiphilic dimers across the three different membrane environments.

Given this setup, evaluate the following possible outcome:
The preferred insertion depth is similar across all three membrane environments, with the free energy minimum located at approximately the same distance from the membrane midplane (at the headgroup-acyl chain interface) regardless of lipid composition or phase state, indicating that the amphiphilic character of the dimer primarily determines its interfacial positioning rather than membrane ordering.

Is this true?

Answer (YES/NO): YES